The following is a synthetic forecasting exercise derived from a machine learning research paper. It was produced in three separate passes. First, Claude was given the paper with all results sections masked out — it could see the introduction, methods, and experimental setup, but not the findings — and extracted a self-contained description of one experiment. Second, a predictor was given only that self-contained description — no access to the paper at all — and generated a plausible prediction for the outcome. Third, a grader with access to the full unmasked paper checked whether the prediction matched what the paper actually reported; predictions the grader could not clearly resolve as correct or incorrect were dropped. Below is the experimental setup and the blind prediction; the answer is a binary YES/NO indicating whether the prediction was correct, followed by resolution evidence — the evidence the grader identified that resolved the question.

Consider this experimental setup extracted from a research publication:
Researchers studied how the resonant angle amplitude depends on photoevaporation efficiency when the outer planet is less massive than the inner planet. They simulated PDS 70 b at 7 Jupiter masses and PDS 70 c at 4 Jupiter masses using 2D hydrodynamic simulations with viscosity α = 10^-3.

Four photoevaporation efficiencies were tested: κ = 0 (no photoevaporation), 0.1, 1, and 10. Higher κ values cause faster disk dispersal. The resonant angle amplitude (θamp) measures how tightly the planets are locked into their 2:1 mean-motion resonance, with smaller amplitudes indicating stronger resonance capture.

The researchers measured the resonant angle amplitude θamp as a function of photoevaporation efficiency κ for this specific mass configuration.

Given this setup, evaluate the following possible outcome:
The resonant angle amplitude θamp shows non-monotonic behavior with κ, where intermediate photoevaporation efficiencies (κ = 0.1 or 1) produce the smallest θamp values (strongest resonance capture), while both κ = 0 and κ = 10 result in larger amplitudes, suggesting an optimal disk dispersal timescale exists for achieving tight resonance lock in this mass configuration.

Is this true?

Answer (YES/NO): NO